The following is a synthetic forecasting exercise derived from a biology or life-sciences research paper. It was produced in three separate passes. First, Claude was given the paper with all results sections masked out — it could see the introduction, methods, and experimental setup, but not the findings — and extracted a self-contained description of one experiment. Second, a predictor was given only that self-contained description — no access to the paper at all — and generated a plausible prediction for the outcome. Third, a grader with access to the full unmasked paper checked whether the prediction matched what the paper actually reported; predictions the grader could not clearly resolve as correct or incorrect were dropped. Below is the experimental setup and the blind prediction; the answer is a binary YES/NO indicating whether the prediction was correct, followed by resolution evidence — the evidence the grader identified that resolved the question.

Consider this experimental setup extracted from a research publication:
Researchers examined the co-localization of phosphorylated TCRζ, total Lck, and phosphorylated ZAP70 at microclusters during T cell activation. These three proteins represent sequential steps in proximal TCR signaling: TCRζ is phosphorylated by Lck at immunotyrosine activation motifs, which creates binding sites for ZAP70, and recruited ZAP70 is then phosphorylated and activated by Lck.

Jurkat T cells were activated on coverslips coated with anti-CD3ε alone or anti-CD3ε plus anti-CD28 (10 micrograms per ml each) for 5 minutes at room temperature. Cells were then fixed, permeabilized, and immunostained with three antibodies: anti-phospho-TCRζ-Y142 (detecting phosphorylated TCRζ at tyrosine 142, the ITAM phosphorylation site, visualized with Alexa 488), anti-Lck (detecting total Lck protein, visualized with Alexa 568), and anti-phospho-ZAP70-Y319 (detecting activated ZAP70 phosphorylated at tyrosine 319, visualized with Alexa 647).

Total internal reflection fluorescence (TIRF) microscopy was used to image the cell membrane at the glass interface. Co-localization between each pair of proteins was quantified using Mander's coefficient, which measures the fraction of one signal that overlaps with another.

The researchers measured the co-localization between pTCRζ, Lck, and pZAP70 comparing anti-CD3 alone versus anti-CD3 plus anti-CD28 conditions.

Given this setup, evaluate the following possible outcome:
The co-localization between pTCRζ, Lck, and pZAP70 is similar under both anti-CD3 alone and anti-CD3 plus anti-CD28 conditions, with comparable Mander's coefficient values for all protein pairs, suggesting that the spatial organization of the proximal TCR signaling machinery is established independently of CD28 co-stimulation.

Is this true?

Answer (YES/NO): NO